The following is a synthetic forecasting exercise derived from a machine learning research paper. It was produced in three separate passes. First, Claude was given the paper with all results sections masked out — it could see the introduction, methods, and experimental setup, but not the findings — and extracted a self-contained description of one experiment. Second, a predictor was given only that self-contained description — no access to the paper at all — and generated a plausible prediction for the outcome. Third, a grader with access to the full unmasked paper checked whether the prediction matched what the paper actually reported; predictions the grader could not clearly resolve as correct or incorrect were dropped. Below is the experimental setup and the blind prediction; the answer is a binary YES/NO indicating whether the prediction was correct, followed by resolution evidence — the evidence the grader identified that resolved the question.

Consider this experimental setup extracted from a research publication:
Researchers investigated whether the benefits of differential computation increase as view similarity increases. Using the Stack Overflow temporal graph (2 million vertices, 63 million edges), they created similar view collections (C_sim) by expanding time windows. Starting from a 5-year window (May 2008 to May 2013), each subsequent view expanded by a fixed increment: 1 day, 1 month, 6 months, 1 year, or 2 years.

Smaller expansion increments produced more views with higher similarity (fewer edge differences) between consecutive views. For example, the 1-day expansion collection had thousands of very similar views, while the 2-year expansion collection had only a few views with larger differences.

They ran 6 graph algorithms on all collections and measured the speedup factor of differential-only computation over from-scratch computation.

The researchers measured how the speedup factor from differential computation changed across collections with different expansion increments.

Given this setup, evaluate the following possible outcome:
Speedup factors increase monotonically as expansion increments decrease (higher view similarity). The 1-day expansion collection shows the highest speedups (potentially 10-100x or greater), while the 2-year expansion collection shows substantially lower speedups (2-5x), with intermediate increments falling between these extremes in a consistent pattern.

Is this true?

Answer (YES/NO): NO